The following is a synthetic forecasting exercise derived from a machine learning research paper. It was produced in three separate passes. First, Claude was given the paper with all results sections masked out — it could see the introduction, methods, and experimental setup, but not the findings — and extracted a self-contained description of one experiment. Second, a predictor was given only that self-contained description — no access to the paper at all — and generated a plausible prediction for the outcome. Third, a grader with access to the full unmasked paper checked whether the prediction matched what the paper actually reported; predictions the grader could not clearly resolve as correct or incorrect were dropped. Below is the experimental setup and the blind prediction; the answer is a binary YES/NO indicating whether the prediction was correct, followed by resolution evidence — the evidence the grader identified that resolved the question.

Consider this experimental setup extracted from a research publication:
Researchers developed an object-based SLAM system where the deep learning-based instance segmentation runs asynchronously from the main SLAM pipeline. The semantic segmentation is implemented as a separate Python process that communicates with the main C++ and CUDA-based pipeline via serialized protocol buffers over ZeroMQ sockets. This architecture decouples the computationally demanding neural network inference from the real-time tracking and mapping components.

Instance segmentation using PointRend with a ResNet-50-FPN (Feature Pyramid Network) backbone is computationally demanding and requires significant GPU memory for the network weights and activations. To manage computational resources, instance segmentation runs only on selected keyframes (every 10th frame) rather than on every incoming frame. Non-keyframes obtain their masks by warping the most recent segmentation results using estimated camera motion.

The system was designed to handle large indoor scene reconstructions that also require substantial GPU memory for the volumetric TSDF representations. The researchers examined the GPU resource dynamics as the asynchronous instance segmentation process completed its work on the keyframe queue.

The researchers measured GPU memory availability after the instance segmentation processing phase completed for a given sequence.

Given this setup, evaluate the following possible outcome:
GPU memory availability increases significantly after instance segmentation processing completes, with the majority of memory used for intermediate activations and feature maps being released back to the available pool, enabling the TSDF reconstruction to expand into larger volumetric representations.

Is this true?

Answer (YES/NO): YES